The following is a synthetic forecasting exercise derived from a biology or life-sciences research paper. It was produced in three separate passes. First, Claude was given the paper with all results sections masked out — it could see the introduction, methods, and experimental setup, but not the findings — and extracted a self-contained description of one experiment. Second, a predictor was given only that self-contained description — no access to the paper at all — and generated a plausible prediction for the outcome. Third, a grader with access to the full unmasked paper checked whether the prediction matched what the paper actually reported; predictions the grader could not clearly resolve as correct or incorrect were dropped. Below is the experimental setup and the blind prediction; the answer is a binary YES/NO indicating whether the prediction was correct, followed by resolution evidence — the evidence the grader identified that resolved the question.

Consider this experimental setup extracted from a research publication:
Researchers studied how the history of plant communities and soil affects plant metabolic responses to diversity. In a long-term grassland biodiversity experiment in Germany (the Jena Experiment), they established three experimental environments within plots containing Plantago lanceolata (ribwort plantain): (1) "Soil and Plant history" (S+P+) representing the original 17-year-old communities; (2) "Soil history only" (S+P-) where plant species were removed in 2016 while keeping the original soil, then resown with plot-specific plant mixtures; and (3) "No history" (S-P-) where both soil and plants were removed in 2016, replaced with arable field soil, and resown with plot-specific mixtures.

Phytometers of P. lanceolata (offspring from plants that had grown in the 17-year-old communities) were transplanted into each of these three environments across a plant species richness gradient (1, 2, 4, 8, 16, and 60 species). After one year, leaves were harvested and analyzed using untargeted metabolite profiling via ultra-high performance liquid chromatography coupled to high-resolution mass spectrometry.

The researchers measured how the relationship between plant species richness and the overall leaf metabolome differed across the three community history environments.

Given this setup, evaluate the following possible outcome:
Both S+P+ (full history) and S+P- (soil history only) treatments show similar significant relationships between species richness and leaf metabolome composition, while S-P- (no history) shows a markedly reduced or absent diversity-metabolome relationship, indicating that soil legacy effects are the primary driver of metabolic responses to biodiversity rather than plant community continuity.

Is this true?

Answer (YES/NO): NO